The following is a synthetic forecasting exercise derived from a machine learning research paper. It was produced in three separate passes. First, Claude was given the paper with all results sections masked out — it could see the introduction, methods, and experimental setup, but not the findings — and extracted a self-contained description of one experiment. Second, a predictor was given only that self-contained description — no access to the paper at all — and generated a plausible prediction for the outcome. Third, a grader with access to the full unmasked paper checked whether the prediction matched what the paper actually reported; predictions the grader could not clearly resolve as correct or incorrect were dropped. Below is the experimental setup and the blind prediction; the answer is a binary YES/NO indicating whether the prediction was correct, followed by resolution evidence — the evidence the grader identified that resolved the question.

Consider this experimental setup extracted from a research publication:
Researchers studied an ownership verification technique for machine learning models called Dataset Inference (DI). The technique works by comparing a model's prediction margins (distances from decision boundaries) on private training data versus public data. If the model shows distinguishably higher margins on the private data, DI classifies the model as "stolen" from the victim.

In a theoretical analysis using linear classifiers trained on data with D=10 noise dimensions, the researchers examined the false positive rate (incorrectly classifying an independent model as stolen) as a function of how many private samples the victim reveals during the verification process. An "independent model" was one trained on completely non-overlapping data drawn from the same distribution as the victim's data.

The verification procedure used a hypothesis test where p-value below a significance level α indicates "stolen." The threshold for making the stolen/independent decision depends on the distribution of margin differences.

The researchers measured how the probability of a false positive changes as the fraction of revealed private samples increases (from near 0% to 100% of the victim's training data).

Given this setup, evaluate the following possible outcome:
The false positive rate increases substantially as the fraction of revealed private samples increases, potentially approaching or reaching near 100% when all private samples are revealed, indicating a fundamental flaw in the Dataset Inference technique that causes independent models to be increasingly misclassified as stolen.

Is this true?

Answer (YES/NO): NO